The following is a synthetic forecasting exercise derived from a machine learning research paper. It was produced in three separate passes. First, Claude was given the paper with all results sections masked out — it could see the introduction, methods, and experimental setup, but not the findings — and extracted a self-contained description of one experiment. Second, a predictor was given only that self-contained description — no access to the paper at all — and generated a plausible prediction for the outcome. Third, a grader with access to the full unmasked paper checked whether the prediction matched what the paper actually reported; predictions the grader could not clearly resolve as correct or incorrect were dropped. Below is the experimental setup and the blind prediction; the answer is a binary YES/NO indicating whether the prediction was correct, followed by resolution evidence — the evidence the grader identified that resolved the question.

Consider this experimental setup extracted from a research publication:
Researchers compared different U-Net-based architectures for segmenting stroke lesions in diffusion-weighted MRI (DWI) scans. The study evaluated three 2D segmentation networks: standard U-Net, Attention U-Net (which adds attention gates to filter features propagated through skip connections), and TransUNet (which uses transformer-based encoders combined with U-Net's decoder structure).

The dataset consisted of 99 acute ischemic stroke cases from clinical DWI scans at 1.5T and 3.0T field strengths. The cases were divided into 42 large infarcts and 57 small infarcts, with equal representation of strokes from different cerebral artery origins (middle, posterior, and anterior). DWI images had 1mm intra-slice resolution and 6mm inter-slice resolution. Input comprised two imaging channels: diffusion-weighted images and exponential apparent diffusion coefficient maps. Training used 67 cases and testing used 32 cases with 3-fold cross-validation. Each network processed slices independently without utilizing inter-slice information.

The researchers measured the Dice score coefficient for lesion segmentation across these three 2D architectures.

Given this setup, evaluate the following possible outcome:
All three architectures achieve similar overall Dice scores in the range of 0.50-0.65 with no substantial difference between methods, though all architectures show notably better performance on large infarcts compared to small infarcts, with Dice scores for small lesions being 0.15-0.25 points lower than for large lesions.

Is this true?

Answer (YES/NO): NO